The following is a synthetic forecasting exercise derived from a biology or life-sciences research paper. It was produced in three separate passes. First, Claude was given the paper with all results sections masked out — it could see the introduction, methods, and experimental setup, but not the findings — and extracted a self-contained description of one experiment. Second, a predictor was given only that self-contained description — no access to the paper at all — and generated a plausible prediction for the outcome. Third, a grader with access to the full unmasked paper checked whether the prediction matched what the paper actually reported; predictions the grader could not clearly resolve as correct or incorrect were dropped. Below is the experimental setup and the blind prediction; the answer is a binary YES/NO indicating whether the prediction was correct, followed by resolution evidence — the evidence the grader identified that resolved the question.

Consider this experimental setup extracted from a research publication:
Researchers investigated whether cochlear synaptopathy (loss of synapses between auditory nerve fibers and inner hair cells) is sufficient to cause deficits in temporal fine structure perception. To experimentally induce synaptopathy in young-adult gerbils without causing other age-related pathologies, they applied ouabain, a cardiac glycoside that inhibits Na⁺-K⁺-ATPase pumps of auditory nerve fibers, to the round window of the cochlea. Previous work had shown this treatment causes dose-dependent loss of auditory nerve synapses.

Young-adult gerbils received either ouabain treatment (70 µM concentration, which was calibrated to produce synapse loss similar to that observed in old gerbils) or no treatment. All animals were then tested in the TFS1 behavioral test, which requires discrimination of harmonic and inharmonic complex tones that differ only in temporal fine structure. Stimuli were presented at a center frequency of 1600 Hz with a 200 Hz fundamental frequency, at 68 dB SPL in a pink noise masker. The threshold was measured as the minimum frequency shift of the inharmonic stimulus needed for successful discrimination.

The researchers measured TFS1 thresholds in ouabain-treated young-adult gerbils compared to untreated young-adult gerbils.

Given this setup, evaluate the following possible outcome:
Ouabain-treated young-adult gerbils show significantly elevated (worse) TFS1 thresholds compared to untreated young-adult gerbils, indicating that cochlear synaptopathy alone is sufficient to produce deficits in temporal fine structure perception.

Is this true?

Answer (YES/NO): NO